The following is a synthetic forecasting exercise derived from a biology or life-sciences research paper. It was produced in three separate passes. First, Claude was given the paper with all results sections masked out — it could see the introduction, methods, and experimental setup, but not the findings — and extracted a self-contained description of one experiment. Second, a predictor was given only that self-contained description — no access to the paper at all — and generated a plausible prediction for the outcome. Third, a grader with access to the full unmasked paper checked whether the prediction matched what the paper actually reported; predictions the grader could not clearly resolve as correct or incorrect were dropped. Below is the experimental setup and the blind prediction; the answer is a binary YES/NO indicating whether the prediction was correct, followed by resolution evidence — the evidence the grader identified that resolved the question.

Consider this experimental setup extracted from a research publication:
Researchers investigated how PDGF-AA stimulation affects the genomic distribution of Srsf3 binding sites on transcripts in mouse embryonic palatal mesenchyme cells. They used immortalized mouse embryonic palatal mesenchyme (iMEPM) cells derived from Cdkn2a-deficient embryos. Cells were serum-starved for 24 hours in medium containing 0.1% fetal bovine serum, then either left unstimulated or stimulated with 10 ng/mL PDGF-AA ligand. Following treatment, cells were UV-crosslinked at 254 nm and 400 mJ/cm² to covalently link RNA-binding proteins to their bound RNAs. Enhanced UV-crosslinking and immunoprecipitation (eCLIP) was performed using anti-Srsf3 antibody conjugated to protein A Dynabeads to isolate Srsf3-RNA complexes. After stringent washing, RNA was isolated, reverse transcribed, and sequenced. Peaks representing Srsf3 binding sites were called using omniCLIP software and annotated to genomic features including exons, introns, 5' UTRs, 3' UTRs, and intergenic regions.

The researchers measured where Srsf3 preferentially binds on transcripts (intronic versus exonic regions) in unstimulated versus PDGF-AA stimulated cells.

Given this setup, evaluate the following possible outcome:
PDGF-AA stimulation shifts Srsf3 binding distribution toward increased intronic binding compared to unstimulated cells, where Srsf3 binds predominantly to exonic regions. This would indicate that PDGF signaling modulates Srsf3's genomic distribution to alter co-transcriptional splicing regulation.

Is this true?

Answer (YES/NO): NO